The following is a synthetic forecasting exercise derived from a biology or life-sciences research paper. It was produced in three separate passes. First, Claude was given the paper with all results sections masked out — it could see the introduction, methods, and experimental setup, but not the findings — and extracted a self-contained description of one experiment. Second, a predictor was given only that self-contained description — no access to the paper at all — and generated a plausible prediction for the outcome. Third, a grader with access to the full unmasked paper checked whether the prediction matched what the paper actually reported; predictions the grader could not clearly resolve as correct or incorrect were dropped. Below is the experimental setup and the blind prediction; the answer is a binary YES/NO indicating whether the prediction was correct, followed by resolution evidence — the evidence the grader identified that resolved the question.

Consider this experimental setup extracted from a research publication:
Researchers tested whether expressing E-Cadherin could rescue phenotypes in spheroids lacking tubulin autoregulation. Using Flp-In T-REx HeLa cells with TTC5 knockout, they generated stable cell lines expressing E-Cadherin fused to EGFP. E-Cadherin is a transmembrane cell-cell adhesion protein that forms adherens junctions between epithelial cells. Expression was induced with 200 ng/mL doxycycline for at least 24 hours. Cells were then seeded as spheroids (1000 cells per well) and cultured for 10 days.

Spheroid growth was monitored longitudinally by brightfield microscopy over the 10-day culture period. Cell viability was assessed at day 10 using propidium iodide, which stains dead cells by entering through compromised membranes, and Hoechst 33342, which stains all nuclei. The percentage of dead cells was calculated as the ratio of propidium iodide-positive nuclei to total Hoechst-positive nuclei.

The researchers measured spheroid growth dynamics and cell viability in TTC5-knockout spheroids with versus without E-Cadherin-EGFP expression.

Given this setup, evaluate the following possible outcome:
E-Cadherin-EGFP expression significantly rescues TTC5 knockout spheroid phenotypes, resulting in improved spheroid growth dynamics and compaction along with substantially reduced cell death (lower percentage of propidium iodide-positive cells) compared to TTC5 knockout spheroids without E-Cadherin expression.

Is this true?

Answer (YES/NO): YES